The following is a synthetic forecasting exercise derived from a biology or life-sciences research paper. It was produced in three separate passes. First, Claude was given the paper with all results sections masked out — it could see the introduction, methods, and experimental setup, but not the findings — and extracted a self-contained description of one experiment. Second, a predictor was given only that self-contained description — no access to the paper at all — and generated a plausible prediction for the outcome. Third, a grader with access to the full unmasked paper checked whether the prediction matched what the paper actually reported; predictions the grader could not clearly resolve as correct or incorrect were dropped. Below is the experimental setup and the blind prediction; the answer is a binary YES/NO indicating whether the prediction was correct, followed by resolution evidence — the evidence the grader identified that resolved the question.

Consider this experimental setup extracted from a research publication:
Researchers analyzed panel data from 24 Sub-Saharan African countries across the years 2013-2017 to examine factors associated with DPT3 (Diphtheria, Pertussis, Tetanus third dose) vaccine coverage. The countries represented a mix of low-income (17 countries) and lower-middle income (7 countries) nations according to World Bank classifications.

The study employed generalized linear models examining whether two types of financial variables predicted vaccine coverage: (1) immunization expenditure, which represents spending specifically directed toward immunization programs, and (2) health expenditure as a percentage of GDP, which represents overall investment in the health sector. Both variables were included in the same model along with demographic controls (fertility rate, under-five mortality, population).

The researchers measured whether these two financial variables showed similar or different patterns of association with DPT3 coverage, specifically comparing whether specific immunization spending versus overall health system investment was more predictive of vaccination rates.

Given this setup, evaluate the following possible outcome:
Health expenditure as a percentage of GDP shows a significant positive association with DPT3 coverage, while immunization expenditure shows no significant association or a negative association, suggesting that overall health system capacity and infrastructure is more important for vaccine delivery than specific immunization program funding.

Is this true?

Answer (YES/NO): YES